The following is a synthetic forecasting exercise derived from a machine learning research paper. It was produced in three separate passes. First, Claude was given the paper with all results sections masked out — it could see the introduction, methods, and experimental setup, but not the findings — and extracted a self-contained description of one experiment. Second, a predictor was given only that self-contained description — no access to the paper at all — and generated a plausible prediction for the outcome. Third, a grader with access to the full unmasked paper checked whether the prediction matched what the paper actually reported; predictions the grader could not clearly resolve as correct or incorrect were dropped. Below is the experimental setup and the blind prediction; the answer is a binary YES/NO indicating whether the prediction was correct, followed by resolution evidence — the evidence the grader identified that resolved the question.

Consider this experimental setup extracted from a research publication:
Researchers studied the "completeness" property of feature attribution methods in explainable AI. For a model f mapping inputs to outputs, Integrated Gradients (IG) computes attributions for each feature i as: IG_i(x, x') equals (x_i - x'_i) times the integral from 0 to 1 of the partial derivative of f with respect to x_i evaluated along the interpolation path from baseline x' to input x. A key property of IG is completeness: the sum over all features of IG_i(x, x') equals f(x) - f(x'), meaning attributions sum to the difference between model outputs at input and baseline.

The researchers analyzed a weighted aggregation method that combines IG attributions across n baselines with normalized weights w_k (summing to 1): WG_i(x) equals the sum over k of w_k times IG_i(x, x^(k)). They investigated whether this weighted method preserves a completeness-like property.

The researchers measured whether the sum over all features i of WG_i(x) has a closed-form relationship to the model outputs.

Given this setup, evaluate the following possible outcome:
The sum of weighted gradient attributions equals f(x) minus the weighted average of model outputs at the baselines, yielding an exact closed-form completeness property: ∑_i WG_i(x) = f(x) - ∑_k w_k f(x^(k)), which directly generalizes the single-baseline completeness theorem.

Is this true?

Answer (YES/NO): YES